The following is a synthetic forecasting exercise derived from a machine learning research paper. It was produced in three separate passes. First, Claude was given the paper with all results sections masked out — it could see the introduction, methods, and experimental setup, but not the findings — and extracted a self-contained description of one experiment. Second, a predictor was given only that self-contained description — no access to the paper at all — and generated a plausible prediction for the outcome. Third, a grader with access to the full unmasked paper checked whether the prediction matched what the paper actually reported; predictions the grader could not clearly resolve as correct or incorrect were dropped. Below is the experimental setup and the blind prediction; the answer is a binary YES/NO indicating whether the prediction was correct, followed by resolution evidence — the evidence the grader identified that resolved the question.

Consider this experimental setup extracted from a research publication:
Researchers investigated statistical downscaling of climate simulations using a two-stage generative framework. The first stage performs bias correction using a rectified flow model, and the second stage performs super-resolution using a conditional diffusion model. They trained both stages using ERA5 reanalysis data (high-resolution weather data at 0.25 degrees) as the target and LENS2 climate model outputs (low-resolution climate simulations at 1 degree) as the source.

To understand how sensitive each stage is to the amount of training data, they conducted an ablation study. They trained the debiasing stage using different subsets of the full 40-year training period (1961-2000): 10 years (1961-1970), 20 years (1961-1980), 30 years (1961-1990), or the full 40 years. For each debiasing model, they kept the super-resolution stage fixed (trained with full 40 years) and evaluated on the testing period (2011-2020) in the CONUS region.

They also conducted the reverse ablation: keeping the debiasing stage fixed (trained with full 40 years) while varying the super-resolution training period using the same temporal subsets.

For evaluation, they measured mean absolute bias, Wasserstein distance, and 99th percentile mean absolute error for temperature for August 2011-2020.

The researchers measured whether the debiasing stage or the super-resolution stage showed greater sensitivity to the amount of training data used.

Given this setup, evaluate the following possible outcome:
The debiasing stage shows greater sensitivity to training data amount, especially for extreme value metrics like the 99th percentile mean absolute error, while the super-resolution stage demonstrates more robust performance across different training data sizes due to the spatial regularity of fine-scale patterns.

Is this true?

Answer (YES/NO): YES